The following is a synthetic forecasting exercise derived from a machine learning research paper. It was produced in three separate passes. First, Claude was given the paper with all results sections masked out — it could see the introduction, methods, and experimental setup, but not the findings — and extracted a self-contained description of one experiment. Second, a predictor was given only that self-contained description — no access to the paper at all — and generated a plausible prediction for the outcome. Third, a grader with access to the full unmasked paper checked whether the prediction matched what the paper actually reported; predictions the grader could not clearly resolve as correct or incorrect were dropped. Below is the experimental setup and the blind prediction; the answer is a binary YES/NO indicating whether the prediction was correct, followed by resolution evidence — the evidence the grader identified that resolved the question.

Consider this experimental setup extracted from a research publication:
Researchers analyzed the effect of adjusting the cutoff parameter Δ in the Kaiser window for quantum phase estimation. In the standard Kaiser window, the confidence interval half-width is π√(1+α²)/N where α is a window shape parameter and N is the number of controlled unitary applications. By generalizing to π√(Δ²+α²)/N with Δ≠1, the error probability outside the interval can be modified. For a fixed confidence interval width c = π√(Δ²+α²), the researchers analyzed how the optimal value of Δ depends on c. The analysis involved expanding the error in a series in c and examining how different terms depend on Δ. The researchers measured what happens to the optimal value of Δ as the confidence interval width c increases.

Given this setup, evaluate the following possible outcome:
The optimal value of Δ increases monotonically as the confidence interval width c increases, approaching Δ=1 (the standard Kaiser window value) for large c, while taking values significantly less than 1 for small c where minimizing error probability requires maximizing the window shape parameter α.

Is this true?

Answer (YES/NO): YES